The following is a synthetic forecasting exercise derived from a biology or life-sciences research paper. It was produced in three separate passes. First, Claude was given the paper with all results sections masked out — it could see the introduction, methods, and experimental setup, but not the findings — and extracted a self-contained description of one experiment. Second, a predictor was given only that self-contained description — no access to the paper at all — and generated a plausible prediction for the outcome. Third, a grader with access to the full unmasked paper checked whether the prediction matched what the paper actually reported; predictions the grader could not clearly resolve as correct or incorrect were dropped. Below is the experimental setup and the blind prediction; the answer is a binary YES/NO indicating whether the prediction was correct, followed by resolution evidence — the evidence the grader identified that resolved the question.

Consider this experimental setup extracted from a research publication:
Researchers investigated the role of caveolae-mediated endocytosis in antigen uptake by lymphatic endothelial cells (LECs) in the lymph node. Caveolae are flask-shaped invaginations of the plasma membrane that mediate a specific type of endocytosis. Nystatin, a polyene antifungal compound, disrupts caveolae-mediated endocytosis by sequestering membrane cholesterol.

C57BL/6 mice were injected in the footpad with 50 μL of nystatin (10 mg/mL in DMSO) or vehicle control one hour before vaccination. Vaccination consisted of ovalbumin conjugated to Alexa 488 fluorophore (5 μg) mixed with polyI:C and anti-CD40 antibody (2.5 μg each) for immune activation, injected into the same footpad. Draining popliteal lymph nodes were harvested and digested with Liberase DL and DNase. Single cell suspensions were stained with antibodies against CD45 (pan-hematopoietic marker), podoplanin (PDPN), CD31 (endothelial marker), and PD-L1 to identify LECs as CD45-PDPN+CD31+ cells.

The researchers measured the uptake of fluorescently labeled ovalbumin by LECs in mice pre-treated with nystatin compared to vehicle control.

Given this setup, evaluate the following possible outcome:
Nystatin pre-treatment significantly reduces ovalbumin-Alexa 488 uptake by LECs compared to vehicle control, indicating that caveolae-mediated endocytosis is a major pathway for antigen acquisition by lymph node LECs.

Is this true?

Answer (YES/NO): YES